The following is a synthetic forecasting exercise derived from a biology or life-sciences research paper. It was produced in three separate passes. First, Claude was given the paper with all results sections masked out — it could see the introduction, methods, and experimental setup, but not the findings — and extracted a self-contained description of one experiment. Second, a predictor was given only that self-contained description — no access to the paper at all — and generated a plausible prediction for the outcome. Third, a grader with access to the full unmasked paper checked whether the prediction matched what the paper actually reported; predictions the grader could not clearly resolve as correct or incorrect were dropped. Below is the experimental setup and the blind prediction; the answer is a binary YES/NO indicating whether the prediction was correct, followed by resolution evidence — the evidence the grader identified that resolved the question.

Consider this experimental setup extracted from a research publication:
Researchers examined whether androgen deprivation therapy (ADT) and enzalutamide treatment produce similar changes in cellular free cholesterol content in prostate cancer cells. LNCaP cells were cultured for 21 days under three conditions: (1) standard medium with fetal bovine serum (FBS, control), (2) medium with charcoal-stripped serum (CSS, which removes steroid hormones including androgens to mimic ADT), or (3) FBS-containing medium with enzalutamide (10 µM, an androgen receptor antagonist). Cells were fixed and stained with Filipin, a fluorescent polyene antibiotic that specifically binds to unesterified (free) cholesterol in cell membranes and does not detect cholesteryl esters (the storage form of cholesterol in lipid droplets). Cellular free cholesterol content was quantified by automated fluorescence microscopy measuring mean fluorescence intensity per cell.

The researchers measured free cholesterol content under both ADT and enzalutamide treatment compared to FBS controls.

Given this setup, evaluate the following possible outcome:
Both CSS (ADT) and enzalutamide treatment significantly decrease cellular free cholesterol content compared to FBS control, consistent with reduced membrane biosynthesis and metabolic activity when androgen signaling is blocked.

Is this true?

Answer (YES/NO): NO